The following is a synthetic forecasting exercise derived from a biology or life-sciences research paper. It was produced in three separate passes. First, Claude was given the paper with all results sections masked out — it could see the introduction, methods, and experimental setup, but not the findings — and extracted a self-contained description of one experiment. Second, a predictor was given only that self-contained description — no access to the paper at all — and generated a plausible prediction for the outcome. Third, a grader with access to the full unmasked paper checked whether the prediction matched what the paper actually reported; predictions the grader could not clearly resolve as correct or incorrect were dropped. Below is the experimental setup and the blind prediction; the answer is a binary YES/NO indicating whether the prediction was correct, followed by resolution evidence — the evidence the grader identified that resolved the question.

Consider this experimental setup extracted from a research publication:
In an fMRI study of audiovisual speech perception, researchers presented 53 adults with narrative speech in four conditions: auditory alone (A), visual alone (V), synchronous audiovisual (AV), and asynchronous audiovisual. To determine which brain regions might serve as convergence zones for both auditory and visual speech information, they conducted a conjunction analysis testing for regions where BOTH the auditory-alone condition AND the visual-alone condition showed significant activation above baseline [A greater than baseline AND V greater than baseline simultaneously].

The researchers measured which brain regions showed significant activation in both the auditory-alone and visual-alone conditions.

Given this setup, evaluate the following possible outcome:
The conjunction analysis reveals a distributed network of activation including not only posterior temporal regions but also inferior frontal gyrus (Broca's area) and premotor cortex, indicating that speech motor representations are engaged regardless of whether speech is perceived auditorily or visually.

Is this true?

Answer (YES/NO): NO